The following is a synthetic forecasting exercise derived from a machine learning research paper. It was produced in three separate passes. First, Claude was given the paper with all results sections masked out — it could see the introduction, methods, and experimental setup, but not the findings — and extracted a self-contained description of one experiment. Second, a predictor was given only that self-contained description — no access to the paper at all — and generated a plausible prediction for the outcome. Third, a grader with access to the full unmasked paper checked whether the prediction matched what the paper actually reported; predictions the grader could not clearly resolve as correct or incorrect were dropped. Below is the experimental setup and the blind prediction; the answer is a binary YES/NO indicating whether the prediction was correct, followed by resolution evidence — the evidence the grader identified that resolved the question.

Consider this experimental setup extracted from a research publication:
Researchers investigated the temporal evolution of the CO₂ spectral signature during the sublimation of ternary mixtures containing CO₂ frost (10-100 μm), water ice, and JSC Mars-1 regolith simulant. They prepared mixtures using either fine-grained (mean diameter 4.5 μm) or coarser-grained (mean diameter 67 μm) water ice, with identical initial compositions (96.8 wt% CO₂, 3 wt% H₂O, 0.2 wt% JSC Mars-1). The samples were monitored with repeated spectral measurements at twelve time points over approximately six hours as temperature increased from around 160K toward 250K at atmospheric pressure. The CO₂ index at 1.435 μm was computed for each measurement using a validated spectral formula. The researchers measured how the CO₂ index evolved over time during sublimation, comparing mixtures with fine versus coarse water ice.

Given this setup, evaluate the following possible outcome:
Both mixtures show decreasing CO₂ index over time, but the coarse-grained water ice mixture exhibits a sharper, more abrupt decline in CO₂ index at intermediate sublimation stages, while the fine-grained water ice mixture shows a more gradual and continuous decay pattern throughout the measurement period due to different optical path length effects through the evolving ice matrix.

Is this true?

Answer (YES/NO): NO